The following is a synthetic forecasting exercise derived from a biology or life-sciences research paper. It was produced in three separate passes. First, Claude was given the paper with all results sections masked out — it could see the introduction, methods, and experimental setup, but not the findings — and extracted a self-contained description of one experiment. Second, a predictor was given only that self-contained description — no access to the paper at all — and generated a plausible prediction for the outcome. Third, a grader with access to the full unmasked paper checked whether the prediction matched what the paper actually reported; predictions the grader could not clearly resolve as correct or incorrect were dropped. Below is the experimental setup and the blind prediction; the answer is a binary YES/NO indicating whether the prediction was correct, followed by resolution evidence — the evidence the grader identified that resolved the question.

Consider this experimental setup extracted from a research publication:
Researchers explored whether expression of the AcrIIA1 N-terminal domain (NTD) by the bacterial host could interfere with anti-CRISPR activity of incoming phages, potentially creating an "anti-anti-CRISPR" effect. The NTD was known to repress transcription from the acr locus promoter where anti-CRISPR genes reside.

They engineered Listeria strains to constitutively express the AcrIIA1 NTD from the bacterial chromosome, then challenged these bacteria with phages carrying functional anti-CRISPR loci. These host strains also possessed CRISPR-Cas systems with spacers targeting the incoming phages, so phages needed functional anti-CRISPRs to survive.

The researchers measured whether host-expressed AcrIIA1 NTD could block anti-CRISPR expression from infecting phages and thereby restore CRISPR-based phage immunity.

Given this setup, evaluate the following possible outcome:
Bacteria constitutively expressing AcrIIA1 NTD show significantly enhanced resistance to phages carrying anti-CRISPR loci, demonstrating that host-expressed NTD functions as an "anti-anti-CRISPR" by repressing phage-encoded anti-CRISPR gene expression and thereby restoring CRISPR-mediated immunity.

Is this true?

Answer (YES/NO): YES